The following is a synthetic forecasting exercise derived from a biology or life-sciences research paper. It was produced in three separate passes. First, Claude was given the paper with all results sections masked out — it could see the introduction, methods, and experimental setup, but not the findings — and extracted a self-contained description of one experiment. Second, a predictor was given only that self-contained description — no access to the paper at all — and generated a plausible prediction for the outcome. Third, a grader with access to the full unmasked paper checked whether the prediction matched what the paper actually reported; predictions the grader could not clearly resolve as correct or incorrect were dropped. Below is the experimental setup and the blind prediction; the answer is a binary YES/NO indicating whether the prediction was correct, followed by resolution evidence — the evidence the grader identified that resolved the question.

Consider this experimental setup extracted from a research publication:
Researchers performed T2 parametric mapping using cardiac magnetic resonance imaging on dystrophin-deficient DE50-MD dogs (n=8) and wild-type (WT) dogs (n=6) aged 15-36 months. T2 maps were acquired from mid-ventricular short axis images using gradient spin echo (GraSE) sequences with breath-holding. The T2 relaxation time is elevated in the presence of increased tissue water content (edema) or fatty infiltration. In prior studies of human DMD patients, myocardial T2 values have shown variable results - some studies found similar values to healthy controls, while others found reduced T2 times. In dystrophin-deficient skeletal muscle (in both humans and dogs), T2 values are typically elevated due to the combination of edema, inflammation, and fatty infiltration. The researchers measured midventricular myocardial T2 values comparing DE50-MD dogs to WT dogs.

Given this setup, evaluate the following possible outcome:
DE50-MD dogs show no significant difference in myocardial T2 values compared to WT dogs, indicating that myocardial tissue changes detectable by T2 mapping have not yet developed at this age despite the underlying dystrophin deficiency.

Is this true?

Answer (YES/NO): YES